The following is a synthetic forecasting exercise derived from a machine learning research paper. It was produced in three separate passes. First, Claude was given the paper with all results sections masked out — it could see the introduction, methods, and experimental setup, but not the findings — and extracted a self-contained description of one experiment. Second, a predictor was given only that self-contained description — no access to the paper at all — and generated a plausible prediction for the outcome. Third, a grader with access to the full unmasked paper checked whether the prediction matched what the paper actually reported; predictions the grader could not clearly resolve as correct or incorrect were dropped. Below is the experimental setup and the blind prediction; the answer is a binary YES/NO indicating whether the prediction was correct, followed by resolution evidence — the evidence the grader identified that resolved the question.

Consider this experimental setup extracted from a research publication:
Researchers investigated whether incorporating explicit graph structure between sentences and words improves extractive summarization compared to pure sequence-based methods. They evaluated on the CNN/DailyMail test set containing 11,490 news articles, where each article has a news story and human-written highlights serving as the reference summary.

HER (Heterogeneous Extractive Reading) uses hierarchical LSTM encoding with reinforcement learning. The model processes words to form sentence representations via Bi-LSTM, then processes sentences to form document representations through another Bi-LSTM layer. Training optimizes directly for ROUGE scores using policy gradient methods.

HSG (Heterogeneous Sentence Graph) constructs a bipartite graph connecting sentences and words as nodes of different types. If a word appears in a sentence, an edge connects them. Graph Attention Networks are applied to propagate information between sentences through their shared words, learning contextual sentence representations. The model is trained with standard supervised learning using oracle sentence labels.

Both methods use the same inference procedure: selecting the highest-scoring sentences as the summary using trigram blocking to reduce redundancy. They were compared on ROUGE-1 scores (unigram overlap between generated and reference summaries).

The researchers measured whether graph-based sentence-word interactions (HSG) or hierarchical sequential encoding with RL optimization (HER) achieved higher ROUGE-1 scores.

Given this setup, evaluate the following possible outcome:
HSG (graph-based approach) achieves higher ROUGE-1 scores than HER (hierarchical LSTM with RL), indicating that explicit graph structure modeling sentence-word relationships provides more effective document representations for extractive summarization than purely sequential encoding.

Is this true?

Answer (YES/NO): YES